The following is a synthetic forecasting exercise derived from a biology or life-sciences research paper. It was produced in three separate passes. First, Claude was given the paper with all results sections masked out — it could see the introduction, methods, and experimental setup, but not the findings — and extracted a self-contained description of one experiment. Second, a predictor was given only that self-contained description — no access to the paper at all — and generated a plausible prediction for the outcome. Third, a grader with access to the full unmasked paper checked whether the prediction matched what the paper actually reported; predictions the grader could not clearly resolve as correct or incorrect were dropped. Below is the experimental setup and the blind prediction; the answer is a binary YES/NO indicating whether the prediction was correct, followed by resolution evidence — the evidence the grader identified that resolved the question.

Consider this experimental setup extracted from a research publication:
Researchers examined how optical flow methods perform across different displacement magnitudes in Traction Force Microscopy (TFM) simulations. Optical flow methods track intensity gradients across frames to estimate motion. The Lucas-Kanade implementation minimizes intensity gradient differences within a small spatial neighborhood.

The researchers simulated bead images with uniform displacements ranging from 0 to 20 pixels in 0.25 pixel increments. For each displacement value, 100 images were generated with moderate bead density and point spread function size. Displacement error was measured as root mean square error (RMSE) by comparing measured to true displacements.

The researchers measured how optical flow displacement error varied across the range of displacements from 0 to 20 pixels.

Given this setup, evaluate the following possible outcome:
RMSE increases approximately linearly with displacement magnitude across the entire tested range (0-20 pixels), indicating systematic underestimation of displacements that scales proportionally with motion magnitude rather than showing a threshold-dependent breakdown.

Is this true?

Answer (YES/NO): NO